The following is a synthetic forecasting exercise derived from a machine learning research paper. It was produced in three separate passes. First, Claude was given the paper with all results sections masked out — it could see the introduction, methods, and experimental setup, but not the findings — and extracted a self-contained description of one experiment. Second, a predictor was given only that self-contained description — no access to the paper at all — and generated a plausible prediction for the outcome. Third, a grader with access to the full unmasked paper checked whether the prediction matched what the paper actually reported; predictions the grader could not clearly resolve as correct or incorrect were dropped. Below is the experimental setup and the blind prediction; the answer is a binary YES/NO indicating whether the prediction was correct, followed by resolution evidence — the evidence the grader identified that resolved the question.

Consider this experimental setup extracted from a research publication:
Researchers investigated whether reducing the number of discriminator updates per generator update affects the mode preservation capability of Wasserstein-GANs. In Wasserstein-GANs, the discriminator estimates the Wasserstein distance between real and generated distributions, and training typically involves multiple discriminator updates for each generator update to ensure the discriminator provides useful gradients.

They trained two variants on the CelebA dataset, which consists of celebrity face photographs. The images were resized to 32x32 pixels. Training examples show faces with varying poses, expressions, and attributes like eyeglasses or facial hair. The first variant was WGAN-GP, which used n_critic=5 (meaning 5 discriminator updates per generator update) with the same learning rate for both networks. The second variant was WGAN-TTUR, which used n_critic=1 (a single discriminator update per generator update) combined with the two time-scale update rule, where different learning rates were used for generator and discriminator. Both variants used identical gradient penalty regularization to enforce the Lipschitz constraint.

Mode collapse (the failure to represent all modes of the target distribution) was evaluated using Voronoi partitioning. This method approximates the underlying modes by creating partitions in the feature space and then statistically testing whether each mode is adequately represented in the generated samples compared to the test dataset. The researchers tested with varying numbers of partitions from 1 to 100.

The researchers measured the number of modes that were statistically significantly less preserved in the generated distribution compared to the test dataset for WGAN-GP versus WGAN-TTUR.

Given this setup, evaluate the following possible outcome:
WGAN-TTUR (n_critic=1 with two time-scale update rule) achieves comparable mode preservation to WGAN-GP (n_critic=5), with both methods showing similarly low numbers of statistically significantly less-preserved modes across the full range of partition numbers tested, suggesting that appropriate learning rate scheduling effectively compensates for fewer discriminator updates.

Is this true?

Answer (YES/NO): NO